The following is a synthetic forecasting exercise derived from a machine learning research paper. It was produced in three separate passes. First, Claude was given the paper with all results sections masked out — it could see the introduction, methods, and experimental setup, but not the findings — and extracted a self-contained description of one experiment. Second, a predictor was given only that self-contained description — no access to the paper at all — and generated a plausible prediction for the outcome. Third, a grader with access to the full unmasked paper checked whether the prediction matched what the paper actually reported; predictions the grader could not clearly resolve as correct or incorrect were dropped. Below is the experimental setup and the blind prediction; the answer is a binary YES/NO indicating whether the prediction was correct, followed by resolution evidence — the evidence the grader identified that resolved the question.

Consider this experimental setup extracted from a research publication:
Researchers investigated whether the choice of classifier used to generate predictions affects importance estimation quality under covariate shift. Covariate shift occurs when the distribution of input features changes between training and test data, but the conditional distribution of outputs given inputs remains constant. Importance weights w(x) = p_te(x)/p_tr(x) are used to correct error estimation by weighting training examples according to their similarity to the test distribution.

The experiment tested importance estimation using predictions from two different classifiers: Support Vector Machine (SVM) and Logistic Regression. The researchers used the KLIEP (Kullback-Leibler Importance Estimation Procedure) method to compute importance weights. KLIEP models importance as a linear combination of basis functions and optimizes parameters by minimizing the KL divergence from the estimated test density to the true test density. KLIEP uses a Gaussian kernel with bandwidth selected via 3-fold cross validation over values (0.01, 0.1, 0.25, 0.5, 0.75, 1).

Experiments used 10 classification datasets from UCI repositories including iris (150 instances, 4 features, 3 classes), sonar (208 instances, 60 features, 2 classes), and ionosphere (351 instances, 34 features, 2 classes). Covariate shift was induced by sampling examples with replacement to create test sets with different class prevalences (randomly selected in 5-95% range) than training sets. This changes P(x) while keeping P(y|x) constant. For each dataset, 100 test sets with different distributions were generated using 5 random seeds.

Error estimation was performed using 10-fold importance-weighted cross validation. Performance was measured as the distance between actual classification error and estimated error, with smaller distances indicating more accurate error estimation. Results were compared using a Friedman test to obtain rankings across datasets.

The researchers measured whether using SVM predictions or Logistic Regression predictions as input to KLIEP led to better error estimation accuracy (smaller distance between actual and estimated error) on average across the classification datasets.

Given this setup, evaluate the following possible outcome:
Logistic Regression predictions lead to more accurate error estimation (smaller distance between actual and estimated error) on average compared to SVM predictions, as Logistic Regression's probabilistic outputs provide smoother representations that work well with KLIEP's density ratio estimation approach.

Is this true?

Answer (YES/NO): YES